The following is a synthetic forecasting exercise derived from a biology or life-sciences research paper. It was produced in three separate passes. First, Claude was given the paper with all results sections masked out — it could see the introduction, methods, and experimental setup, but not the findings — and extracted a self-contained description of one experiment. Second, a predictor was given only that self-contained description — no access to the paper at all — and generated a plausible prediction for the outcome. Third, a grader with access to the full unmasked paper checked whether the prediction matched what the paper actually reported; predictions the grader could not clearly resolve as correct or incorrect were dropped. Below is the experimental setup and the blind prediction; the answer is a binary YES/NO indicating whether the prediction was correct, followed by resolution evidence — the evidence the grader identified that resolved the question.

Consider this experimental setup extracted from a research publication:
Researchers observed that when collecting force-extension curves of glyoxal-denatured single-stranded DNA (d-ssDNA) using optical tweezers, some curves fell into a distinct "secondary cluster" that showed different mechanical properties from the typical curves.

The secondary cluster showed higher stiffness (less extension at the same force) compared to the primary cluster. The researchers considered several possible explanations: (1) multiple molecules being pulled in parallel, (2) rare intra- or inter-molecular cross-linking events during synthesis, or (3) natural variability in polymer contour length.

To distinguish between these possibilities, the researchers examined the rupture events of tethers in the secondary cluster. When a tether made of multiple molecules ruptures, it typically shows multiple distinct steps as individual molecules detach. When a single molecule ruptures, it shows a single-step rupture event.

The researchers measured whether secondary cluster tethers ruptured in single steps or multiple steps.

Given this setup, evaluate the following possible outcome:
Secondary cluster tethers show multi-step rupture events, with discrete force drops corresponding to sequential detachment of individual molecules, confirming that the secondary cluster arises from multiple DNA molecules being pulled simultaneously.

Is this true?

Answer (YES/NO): NO